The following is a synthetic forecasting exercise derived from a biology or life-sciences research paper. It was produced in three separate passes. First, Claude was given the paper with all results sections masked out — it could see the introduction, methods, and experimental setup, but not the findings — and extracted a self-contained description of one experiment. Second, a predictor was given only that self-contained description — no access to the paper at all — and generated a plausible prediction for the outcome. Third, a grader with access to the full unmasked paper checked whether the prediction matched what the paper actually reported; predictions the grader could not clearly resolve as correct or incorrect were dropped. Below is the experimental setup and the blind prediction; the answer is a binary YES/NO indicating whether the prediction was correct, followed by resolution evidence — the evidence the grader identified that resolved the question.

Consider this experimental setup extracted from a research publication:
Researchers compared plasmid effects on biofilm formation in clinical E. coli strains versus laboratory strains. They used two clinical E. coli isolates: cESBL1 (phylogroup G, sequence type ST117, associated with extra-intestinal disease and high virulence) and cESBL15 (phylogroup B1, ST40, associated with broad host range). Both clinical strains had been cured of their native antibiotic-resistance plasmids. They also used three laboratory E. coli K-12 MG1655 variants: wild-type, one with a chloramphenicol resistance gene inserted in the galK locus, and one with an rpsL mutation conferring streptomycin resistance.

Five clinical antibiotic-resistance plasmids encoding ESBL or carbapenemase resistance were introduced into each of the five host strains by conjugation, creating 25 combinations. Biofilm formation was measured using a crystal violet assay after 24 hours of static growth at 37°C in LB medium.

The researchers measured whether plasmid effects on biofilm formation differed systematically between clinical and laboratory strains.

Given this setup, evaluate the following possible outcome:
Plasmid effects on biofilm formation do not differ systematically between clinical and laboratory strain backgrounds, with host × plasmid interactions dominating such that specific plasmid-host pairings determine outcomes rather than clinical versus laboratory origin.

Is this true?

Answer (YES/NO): YES